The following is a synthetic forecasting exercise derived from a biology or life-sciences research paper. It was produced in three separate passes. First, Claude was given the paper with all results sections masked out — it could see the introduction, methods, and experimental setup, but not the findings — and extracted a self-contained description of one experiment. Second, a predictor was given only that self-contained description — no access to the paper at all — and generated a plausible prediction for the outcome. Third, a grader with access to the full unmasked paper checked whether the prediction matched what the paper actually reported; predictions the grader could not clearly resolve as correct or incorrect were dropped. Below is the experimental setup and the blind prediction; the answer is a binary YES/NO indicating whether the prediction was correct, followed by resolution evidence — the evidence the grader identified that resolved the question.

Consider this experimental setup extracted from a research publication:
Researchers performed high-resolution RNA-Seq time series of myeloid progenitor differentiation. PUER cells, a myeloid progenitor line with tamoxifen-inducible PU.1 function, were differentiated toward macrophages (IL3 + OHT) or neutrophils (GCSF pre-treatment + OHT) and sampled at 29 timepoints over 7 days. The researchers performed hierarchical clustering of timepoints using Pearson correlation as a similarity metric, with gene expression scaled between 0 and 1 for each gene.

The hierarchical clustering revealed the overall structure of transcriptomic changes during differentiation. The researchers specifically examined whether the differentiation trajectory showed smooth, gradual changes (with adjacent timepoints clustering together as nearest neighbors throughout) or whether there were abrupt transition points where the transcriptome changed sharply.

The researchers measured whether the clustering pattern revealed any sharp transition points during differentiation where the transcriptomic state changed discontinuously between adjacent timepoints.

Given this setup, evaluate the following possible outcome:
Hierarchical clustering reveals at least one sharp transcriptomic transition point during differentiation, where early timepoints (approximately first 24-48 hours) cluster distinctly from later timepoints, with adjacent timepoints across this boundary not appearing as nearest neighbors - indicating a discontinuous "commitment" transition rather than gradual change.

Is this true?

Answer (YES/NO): NO